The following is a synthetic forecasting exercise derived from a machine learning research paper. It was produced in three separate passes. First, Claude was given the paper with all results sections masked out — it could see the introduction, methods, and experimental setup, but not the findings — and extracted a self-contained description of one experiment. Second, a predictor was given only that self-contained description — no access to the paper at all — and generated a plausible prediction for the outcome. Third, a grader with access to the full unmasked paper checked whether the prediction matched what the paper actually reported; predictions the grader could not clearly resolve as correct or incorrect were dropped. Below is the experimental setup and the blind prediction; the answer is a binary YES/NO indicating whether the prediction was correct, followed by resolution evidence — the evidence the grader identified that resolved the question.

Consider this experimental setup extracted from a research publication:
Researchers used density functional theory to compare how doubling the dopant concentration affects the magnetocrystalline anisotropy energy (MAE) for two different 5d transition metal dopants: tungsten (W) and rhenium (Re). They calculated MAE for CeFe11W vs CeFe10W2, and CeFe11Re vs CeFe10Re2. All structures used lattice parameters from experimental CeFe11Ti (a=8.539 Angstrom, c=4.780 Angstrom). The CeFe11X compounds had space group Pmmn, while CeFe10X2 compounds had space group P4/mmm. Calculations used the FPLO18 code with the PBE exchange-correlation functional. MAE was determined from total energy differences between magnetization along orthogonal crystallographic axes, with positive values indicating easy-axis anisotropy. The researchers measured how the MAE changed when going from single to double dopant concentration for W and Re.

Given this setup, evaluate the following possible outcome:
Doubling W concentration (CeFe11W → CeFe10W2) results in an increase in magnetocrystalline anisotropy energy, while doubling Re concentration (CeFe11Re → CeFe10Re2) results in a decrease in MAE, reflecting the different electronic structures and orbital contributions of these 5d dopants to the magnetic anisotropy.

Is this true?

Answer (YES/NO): YES